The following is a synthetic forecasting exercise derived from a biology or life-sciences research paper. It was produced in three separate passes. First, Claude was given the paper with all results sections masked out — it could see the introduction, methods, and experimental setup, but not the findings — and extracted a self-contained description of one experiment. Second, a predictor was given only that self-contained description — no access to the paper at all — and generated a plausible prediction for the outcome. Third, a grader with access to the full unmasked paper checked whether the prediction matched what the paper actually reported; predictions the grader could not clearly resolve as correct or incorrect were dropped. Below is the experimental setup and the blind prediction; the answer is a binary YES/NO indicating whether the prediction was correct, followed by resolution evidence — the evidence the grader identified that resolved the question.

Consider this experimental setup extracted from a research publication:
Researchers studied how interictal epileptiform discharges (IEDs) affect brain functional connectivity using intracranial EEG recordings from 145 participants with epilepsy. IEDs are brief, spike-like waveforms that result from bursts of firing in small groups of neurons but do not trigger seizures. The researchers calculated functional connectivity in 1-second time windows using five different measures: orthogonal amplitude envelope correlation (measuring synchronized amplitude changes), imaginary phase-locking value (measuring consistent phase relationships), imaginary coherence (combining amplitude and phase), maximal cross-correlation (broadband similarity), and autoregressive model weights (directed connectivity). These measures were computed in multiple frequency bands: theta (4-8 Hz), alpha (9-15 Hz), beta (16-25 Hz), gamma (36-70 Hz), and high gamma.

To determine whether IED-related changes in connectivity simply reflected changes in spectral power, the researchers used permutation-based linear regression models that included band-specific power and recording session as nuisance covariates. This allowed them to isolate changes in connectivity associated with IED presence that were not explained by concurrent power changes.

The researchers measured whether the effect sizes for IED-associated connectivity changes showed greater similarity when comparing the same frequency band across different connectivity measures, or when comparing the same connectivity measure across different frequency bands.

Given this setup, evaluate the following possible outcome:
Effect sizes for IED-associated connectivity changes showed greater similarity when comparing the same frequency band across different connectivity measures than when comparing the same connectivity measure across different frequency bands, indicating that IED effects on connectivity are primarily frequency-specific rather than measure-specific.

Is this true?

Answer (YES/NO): NO